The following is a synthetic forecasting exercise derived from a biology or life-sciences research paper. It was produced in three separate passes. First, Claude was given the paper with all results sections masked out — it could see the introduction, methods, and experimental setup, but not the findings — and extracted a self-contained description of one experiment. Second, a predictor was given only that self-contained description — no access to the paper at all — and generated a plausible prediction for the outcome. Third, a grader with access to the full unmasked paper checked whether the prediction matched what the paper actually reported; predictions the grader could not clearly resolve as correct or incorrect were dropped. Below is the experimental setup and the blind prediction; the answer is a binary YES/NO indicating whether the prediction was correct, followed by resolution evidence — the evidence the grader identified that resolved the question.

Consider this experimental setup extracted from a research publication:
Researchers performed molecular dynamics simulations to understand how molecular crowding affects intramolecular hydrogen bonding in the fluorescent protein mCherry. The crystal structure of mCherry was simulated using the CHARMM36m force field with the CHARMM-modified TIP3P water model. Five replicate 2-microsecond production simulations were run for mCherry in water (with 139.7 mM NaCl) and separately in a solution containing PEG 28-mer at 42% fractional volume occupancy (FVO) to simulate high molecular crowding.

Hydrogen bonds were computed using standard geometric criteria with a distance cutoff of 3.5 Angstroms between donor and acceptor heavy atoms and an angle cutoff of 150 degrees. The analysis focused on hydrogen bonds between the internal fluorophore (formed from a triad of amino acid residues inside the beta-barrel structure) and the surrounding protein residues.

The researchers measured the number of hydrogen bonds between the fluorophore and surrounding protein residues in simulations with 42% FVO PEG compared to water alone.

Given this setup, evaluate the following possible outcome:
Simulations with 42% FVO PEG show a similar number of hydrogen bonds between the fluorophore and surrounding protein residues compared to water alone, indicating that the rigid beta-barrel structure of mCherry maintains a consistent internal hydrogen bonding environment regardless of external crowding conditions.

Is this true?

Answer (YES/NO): YES